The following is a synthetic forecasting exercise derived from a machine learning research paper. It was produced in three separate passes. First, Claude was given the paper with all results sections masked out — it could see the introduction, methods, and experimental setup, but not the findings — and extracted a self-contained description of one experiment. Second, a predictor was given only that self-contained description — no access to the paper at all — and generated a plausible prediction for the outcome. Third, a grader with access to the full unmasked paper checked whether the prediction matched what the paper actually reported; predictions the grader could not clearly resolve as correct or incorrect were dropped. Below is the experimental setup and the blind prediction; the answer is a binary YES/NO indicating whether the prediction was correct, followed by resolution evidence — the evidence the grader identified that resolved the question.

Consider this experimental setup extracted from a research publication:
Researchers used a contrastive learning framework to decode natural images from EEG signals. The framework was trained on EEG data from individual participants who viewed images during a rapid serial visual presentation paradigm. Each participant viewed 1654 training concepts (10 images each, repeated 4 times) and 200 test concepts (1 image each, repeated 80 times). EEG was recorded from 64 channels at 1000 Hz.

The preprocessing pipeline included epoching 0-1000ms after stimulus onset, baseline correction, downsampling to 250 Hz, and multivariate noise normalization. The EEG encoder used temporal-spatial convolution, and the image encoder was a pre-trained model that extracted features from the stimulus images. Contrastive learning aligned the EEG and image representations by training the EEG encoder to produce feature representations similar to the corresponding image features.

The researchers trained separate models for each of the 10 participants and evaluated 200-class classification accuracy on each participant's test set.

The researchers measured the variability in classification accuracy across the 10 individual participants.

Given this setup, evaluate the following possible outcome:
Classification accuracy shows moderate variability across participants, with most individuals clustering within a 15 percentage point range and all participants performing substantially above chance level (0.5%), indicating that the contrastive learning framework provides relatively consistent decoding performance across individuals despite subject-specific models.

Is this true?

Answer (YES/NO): YES